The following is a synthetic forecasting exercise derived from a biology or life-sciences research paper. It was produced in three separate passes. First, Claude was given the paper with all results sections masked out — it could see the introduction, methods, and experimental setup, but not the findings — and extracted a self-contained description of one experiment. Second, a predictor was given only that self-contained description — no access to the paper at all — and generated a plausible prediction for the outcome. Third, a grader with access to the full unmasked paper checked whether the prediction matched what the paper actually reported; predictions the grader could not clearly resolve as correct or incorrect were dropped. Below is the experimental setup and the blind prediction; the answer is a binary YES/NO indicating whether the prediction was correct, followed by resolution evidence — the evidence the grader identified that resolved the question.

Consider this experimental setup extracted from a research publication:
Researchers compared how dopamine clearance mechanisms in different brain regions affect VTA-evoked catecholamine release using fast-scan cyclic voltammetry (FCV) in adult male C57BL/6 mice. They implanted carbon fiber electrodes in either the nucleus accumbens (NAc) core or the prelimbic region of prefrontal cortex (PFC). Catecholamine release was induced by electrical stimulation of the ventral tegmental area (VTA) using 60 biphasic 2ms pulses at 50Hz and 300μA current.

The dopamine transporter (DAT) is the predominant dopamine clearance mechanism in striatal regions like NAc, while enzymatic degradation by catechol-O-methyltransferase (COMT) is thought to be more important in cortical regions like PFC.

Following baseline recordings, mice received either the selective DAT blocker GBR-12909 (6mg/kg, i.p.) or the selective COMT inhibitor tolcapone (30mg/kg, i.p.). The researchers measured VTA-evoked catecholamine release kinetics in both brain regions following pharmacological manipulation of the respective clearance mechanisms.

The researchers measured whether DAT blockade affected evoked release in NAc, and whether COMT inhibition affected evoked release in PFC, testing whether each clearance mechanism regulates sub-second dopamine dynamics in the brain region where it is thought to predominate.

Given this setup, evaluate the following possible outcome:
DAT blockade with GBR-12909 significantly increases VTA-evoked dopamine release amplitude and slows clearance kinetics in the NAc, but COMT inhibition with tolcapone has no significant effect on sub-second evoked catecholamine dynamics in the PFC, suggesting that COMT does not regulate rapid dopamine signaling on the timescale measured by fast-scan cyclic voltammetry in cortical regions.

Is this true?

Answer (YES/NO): YES